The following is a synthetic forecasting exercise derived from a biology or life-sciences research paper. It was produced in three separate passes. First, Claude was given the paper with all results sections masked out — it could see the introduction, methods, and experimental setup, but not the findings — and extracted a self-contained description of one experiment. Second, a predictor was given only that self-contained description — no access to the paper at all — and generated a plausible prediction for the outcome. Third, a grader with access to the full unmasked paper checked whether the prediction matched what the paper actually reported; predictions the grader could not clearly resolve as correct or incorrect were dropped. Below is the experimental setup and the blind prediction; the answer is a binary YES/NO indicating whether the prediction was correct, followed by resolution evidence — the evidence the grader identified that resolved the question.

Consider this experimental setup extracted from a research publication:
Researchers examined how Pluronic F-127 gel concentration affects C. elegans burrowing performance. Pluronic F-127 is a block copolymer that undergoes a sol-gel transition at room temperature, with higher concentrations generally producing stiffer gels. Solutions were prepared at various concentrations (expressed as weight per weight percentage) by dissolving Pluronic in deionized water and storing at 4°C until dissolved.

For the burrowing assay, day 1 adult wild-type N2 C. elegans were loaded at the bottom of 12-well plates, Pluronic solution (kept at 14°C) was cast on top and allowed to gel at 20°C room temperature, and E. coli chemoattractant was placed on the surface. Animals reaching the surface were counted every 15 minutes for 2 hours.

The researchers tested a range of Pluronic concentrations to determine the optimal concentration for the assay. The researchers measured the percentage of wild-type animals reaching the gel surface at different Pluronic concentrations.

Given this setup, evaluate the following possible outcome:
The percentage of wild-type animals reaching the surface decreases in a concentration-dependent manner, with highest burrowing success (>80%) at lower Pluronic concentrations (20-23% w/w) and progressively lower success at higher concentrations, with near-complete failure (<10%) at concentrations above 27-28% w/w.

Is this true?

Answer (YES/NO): NO